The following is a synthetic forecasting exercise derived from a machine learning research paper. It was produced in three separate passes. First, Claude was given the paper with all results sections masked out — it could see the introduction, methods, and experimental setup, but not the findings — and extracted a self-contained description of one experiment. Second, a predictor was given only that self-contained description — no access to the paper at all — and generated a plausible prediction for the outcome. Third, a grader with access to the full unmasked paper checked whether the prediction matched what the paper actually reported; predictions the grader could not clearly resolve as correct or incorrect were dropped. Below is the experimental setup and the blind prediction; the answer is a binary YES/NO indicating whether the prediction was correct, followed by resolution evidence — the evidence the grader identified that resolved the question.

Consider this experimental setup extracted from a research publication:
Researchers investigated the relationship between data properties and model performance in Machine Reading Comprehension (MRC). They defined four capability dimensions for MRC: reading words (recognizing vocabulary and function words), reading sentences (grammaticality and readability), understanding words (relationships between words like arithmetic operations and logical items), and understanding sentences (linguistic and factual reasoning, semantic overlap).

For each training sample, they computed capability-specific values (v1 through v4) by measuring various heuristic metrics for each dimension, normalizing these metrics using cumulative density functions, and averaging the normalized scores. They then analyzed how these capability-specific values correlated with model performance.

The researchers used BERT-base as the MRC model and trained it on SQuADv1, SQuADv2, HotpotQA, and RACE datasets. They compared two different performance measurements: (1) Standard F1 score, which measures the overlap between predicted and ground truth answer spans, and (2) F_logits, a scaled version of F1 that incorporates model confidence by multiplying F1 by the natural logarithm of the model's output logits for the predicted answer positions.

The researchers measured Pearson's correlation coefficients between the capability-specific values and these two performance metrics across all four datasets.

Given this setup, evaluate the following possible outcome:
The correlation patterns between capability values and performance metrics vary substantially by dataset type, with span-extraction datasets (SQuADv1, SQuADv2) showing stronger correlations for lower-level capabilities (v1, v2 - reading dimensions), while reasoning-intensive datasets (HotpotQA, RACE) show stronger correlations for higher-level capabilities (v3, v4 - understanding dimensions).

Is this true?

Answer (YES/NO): NO